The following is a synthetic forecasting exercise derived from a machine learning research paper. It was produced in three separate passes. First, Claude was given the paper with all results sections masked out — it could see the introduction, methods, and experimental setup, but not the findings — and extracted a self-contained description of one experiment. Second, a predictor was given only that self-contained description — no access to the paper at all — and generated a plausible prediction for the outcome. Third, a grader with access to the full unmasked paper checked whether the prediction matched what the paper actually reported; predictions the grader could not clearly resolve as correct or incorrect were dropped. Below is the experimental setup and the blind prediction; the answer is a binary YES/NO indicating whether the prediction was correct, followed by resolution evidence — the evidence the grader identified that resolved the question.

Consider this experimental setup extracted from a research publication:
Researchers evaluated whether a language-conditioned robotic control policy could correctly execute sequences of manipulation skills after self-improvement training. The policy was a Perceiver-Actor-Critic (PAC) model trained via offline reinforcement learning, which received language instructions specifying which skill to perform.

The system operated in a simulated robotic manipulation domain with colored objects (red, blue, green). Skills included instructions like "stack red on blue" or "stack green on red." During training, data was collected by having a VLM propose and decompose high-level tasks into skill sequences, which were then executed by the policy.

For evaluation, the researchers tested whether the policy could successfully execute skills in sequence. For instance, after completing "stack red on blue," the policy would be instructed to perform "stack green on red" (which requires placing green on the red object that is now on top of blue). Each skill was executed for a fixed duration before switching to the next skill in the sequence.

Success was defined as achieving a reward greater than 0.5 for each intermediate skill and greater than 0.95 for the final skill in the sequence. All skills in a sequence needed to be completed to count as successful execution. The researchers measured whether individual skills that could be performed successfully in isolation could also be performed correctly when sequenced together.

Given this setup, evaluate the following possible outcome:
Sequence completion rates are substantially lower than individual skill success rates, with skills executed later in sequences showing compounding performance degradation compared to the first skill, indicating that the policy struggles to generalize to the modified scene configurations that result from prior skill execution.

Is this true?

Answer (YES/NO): YES